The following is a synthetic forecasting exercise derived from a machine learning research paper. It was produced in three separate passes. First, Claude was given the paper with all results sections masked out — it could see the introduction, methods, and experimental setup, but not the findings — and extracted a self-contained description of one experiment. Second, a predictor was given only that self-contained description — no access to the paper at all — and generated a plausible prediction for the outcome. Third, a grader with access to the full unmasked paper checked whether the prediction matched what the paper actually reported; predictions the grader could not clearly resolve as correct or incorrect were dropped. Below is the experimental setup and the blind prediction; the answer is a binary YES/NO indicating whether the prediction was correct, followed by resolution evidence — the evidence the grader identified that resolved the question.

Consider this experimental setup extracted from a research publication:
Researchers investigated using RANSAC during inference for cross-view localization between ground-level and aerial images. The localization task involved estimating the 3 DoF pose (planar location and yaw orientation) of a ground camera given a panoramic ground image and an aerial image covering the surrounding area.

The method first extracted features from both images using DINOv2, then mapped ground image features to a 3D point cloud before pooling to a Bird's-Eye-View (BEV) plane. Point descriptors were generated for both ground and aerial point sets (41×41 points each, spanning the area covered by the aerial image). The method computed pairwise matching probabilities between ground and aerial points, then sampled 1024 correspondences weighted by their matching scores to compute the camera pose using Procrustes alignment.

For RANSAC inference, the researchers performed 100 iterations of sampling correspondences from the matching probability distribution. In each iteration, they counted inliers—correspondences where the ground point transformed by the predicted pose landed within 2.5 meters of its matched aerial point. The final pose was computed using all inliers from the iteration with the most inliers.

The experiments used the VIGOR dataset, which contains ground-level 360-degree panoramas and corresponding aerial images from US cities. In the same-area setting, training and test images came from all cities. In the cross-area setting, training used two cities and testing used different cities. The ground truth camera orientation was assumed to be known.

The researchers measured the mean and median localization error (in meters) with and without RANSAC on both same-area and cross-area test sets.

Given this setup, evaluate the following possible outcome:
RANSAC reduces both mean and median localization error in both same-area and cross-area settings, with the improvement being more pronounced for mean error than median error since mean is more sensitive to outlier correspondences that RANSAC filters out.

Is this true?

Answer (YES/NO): YES